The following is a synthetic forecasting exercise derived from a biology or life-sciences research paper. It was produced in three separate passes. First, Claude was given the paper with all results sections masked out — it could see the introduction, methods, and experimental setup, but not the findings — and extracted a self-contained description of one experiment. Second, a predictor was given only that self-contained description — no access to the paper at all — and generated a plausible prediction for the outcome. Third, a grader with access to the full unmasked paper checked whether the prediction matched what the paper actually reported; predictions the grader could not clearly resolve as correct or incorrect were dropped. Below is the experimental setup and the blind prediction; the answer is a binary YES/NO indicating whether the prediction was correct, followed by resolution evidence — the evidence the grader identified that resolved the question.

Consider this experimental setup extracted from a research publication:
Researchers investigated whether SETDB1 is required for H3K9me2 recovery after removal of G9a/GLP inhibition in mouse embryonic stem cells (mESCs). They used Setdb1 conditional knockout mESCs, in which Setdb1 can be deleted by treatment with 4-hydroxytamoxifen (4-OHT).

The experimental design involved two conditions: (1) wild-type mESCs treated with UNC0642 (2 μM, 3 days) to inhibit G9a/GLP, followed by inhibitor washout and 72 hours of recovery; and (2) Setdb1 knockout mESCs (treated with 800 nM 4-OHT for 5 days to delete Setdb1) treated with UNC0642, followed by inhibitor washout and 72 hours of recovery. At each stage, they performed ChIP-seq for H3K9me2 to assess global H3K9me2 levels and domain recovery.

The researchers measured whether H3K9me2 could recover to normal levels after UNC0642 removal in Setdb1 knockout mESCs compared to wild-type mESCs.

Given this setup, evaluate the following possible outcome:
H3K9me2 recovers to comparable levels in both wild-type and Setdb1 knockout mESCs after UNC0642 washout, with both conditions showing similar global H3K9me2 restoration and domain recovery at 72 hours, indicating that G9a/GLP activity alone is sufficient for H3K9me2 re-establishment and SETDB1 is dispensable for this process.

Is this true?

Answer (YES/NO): NO